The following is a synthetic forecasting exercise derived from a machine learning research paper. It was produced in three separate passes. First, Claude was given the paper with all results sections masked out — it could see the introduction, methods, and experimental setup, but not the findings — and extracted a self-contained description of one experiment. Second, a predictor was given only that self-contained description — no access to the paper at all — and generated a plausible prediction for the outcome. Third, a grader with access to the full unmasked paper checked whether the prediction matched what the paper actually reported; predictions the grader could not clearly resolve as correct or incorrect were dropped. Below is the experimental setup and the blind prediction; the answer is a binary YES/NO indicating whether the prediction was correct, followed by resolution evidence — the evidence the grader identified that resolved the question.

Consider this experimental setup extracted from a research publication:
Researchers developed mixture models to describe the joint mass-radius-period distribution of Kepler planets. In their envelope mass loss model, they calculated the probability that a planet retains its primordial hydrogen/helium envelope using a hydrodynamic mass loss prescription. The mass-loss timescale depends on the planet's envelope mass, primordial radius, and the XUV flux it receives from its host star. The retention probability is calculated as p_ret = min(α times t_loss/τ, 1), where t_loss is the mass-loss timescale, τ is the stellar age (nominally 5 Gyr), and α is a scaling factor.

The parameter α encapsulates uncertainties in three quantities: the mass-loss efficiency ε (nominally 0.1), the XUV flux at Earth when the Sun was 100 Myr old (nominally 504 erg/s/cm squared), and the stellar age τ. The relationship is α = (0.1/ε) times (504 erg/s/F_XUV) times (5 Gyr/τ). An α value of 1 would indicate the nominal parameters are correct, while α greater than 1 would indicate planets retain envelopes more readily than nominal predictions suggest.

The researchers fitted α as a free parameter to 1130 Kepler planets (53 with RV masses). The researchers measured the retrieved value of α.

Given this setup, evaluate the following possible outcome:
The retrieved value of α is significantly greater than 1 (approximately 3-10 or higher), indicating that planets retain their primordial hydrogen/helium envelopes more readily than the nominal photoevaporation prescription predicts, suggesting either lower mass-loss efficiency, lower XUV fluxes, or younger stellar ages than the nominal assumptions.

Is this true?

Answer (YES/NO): YES